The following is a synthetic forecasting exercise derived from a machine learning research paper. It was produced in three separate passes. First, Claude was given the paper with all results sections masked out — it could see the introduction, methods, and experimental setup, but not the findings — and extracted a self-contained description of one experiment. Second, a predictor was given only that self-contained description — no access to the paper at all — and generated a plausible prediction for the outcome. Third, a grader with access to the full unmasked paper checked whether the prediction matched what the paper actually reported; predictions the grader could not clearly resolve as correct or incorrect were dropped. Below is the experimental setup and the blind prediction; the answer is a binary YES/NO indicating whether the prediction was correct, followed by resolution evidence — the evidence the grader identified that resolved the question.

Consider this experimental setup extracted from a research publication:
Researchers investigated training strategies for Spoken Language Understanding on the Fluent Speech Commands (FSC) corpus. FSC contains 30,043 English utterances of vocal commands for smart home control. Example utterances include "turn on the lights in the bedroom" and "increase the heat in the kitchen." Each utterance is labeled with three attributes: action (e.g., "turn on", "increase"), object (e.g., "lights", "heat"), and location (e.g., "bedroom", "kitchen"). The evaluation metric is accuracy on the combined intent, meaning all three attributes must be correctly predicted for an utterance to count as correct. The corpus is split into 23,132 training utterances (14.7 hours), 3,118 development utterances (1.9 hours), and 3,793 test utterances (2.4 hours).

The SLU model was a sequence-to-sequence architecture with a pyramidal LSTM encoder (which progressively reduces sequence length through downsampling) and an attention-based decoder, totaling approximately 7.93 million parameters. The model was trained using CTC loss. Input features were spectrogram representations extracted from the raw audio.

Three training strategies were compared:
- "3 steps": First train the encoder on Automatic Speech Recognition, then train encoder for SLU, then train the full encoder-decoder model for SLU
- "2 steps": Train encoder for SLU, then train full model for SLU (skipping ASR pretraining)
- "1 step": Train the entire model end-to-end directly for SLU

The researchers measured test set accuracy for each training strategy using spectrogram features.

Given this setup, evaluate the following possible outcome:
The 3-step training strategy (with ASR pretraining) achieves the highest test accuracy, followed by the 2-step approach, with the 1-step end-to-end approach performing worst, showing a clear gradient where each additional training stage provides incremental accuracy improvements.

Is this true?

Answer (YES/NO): YES